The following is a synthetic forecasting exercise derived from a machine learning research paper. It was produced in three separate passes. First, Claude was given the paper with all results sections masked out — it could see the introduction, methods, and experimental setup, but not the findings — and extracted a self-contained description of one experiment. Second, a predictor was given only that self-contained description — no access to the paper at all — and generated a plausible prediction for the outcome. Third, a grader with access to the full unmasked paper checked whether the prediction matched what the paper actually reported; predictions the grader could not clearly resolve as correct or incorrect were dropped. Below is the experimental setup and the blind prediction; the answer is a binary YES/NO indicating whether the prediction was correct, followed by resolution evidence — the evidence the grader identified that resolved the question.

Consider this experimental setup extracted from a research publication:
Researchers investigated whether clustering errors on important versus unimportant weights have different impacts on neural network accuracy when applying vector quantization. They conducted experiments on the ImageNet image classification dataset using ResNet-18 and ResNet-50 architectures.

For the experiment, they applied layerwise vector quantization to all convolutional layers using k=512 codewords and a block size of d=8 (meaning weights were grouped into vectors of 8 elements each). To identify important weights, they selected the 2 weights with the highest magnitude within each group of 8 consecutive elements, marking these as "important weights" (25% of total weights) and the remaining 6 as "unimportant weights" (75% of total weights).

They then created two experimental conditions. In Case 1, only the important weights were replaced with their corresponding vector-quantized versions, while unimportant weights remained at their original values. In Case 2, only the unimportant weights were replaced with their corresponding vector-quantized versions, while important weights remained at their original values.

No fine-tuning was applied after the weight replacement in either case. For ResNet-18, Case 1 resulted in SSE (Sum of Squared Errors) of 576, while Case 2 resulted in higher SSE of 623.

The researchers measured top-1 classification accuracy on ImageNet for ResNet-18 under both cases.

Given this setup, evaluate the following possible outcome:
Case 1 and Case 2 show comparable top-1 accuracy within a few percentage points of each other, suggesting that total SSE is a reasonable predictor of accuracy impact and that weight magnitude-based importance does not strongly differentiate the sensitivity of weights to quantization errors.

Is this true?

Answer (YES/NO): NO